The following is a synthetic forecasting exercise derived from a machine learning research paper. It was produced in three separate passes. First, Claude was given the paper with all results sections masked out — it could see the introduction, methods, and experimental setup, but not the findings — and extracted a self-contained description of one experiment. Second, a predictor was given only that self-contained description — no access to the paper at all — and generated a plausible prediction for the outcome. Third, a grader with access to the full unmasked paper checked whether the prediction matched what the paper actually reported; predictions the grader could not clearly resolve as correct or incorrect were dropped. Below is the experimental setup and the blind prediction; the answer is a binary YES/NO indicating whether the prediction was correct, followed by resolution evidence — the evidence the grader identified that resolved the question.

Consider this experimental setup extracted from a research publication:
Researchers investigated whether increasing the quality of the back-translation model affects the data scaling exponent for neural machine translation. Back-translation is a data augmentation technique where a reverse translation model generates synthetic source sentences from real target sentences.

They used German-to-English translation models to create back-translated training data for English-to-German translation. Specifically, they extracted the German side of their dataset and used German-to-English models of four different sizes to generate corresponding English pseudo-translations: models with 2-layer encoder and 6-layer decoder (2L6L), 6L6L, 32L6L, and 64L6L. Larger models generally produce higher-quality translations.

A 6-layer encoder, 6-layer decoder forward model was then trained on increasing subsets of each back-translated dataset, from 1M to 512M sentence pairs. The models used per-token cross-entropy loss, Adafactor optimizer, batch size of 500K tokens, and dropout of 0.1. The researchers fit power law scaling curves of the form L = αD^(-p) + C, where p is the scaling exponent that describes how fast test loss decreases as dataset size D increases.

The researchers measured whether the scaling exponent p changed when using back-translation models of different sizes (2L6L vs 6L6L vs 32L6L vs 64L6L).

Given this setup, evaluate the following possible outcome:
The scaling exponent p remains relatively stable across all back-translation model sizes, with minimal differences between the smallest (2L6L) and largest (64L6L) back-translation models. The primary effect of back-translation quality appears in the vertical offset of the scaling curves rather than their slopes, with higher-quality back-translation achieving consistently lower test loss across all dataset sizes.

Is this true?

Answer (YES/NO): YES